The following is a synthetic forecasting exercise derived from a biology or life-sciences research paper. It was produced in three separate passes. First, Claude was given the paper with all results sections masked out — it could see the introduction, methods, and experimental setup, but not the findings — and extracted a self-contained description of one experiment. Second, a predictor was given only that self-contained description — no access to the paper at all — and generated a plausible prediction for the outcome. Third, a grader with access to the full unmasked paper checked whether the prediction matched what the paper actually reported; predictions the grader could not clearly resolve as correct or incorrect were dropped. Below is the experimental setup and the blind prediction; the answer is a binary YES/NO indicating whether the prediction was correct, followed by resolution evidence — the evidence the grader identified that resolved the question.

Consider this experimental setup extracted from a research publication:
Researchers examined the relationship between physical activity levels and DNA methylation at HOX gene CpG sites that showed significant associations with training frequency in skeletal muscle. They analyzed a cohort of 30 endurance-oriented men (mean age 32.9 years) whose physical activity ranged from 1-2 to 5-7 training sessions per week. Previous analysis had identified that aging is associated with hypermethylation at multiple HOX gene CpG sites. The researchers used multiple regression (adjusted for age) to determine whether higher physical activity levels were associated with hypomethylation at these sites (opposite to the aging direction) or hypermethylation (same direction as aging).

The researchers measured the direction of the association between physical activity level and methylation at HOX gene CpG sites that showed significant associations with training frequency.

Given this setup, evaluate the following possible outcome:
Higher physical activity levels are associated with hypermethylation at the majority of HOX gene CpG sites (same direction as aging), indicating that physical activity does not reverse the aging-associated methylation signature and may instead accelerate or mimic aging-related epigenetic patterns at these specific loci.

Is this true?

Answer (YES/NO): NO